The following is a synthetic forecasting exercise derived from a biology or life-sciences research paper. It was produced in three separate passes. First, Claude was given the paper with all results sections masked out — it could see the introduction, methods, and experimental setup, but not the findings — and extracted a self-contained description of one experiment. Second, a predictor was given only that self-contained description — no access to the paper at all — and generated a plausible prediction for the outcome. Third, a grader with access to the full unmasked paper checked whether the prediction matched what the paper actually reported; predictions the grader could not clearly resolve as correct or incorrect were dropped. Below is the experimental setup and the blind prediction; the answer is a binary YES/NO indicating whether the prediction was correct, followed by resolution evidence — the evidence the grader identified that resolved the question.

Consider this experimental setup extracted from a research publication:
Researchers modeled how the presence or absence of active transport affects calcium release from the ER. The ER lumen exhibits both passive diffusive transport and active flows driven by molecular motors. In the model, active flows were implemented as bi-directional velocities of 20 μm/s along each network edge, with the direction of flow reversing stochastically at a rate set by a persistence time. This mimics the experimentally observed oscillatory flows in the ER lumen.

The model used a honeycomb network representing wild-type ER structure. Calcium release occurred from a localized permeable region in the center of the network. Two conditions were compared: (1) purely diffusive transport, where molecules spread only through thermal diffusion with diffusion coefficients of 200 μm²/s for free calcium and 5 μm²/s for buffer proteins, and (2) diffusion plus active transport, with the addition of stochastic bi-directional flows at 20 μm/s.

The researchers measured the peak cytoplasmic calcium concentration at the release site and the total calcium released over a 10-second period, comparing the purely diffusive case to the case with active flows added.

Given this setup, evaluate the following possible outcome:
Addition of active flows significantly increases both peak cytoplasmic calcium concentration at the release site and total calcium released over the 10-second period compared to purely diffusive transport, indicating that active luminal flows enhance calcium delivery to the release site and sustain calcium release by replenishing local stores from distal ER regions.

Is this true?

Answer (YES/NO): NO